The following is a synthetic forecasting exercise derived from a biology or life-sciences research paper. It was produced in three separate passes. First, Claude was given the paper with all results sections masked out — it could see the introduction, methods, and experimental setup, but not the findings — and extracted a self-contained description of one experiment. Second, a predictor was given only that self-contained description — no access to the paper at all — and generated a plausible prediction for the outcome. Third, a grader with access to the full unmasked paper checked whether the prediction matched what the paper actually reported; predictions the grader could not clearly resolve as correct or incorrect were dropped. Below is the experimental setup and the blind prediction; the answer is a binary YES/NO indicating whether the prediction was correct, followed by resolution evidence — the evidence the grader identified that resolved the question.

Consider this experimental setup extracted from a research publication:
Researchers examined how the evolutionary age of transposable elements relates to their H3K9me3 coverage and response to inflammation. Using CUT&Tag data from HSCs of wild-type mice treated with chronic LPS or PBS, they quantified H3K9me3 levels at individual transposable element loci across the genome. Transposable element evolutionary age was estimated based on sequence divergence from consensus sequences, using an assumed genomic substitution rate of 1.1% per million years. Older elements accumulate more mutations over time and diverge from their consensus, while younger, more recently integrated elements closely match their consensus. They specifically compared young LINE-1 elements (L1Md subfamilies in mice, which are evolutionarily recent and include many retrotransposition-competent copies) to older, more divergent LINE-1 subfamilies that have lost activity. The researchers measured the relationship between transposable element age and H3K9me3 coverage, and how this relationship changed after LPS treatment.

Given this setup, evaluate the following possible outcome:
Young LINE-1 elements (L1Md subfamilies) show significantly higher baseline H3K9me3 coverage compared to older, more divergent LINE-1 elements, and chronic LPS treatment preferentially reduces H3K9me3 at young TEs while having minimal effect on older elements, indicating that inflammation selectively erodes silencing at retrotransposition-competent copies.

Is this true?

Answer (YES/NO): YES